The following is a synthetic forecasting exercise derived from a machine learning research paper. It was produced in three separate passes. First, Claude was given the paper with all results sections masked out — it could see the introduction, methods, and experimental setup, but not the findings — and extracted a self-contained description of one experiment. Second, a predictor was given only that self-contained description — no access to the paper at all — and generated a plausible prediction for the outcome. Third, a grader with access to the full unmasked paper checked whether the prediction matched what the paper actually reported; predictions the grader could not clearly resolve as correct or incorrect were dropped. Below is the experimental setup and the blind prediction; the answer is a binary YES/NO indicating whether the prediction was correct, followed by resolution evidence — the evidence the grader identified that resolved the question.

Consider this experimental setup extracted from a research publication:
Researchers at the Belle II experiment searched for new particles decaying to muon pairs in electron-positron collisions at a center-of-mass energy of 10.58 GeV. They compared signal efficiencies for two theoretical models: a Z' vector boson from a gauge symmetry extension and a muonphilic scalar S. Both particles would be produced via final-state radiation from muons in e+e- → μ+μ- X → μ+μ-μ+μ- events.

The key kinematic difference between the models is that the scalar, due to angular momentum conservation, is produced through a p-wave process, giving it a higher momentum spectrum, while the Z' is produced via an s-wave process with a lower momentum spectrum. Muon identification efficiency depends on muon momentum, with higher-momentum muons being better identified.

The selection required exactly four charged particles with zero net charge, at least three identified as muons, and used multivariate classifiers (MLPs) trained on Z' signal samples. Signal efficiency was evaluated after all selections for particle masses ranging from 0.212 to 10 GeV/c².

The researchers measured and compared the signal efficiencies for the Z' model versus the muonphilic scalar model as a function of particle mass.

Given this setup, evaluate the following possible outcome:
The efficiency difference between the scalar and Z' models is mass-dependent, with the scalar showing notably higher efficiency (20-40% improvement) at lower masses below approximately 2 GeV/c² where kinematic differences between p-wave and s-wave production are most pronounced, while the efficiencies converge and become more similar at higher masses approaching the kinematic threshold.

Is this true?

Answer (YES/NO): NO